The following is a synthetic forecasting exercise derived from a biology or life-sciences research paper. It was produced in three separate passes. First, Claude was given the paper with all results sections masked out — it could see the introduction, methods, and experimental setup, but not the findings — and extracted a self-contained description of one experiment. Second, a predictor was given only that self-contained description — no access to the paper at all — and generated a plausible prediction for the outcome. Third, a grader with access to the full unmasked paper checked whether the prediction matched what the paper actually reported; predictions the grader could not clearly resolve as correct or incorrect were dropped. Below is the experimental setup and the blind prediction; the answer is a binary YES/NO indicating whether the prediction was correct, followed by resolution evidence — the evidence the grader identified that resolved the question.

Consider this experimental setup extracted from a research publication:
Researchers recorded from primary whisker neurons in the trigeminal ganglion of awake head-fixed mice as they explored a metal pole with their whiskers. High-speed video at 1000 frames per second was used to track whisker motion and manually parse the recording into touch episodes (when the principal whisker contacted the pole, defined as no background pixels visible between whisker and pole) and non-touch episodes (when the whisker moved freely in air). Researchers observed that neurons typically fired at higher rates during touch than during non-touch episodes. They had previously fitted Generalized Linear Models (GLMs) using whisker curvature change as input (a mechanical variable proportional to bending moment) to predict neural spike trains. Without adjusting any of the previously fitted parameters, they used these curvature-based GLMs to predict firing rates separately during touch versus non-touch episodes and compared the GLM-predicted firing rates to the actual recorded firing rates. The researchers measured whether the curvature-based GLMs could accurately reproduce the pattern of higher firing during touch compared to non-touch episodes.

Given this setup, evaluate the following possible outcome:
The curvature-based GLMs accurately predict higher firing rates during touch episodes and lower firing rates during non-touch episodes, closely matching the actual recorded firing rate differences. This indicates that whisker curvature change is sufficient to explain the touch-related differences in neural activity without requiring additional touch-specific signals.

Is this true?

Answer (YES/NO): YES